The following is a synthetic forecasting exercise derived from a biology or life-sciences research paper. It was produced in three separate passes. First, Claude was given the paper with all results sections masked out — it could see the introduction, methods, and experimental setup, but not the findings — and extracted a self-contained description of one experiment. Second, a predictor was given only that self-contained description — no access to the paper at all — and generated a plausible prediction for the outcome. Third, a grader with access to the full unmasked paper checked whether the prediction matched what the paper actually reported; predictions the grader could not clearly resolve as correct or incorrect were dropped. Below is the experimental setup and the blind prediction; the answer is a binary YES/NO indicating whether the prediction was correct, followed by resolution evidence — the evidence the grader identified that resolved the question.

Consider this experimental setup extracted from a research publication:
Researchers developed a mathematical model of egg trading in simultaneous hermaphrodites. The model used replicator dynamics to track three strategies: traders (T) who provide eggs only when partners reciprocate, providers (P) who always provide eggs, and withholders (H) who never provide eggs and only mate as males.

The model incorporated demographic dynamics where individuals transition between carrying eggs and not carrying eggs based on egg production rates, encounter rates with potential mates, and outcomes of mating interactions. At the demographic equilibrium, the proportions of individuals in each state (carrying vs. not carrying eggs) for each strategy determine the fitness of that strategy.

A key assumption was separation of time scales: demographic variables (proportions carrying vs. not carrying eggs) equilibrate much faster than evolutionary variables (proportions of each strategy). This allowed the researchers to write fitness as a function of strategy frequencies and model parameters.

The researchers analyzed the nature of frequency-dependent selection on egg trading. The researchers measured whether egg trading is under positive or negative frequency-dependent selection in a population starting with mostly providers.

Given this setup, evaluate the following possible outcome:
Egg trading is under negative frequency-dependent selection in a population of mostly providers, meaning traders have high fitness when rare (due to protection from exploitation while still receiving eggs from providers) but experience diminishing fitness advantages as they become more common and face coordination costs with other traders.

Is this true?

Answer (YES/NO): NO